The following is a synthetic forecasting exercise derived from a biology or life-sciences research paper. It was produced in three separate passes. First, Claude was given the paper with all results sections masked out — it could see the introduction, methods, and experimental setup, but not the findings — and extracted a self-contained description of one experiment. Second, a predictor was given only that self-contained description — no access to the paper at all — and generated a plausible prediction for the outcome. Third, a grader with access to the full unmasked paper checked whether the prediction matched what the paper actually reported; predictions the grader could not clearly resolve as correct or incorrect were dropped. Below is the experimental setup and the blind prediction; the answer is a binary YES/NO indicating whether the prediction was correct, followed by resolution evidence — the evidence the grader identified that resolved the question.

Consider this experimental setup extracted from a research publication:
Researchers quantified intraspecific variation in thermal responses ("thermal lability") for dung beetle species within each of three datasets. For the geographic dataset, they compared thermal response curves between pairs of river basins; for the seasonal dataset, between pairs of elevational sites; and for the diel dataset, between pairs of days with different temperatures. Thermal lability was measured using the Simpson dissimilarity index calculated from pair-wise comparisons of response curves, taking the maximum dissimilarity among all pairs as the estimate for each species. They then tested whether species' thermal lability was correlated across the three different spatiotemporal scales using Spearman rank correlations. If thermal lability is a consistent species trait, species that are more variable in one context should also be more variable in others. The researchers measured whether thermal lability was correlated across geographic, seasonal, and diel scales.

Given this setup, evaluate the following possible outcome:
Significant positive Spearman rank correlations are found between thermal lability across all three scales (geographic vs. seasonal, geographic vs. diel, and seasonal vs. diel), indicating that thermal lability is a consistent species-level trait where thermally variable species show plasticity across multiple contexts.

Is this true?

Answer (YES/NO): NO